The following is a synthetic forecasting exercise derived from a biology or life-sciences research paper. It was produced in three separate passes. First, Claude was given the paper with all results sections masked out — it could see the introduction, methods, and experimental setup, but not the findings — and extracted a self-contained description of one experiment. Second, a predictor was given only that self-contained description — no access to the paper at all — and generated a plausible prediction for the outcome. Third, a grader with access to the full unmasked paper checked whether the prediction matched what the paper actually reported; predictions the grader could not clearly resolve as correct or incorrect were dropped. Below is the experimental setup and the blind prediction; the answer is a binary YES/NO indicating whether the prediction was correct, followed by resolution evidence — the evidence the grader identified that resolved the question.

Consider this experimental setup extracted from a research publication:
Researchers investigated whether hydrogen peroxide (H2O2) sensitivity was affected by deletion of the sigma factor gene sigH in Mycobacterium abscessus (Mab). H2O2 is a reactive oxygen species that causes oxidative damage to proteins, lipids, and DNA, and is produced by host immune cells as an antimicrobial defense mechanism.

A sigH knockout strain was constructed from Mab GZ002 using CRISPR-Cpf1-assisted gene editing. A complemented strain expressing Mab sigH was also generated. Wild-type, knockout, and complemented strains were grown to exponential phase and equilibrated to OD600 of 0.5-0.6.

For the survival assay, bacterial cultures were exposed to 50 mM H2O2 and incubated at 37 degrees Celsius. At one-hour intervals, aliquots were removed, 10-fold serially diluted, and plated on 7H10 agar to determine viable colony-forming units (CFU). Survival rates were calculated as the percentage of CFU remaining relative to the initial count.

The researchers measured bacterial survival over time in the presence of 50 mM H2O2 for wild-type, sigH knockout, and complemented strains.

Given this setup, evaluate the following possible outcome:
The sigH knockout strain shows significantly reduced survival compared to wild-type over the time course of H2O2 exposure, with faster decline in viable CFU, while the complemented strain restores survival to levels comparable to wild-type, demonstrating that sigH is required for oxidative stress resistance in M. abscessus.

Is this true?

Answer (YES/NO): YES